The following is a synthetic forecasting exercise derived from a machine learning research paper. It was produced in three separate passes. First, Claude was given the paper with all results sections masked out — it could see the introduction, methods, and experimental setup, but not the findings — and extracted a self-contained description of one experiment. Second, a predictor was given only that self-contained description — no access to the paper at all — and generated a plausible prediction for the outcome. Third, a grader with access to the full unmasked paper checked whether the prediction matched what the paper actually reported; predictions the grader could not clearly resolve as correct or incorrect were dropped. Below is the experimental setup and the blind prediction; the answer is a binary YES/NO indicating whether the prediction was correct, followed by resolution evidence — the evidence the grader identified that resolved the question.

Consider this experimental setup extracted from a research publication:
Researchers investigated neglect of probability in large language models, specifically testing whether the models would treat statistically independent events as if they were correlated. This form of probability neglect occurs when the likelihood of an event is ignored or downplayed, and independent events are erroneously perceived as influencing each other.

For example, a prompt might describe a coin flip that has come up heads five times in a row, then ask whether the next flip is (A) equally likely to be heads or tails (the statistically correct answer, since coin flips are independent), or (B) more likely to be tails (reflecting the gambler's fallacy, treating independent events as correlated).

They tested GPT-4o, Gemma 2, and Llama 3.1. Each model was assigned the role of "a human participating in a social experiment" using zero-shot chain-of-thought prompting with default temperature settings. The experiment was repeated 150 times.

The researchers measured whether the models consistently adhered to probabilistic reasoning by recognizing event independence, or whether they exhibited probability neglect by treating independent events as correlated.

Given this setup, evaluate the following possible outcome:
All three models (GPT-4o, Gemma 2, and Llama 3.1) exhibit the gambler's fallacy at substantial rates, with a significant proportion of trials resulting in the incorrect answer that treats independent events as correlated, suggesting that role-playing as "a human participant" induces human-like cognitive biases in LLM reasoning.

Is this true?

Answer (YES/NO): NO